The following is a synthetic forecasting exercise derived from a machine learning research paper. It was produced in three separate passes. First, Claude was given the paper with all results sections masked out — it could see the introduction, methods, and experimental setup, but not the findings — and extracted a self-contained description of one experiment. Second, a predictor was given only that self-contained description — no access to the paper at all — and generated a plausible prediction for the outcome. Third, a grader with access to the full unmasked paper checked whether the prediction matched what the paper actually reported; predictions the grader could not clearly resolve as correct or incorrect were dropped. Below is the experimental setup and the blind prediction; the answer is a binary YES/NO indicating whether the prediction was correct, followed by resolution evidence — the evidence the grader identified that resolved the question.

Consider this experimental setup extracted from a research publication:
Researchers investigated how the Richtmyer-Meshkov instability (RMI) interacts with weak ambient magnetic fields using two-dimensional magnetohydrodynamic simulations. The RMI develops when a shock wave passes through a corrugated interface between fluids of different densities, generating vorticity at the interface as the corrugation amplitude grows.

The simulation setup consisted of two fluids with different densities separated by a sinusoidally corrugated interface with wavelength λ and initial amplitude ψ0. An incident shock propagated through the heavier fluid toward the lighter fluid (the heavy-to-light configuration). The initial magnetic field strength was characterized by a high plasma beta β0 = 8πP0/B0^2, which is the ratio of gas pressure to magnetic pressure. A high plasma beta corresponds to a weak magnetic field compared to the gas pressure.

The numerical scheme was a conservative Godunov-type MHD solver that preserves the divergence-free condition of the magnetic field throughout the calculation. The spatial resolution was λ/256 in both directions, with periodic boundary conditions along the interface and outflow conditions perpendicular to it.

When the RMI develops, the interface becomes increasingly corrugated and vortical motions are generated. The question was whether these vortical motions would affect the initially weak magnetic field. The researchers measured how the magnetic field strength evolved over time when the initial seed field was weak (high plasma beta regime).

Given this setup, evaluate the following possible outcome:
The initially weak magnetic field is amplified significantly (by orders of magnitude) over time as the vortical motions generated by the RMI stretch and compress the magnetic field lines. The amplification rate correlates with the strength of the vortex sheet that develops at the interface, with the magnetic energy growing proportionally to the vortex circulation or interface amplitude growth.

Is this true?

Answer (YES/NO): YES